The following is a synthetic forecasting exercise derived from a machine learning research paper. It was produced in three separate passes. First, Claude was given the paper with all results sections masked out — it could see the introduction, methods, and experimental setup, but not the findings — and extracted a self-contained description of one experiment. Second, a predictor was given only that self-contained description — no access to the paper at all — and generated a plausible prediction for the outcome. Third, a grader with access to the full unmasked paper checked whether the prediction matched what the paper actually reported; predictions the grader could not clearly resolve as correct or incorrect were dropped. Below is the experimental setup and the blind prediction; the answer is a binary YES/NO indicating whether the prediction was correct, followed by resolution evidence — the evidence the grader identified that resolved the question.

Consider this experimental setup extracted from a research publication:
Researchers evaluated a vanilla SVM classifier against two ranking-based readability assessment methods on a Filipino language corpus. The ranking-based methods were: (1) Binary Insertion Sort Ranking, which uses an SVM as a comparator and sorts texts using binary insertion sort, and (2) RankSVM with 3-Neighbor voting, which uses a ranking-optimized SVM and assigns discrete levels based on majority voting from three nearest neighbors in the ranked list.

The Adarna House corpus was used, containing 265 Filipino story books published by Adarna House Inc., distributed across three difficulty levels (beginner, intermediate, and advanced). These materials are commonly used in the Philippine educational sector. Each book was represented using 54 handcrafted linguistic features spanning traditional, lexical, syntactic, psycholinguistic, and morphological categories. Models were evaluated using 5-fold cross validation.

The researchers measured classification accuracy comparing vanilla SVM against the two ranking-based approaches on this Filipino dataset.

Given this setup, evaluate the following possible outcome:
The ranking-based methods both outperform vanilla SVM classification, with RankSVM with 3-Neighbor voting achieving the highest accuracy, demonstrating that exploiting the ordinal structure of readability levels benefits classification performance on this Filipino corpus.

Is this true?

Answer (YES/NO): NO